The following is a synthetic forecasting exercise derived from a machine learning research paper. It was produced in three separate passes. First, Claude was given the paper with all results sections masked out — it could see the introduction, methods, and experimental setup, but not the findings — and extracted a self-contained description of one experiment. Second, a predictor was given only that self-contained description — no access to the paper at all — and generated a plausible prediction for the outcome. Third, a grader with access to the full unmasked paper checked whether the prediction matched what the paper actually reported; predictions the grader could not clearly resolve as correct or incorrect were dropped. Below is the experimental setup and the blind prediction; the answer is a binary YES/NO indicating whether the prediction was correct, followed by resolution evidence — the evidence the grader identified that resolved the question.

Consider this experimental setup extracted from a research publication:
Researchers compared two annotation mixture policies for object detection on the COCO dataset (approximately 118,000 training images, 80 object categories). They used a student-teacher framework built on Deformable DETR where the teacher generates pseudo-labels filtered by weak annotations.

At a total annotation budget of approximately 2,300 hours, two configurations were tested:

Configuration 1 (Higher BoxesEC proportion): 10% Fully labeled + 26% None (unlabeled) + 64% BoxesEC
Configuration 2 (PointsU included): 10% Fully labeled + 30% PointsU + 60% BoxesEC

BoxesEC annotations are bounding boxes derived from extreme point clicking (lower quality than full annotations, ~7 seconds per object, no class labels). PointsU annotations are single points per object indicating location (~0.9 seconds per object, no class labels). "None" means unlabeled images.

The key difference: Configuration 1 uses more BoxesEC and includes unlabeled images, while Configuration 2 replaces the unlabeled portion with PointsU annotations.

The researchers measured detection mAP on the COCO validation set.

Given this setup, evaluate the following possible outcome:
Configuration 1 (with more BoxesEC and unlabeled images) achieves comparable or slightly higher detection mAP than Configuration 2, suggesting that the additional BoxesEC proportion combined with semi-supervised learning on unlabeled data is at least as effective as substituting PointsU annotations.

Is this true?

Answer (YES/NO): NO